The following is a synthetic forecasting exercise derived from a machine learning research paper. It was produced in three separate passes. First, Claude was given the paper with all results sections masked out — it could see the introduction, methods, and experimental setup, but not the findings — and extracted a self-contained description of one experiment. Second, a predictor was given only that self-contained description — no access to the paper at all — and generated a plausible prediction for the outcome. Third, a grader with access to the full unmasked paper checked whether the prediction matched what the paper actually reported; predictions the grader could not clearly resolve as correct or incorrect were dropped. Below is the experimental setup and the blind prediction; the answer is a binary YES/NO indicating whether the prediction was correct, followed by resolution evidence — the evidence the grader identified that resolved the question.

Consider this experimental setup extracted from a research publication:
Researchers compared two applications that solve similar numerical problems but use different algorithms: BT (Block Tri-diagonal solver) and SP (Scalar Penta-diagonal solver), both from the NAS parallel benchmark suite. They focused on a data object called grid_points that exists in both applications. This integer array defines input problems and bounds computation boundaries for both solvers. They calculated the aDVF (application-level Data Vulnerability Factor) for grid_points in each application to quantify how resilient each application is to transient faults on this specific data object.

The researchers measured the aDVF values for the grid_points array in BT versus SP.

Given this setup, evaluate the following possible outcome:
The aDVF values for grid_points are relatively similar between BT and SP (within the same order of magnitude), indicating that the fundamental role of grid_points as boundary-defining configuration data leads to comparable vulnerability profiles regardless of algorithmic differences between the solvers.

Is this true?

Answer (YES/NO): NO